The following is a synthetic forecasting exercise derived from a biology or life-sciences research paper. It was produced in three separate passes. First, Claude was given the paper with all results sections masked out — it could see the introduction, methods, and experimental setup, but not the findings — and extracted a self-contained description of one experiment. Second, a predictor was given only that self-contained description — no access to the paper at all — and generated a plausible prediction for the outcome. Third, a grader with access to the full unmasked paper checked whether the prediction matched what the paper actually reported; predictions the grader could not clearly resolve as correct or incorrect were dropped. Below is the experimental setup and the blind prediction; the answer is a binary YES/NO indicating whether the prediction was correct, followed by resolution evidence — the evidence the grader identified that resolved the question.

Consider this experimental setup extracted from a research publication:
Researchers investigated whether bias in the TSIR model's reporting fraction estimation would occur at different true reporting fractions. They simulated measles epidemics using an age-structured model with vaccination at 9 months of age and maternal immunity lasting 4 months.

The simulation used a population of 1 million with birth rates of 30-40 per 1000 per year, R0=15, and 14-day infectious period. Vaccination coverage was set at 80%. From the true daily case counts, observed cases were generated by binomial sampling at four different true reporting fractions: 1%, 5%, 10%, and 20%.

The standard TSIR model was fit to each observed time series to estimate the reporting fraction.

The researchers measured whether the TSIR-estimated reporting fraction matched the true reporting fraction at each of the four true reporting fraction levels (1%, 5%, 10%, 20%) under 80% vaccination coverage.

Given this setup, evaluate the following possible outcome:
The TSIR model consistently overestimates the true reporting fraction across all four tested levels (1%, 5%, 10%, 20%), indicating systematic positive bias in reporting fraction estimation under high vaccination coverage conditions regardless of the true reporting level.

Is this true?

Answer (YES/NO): YES